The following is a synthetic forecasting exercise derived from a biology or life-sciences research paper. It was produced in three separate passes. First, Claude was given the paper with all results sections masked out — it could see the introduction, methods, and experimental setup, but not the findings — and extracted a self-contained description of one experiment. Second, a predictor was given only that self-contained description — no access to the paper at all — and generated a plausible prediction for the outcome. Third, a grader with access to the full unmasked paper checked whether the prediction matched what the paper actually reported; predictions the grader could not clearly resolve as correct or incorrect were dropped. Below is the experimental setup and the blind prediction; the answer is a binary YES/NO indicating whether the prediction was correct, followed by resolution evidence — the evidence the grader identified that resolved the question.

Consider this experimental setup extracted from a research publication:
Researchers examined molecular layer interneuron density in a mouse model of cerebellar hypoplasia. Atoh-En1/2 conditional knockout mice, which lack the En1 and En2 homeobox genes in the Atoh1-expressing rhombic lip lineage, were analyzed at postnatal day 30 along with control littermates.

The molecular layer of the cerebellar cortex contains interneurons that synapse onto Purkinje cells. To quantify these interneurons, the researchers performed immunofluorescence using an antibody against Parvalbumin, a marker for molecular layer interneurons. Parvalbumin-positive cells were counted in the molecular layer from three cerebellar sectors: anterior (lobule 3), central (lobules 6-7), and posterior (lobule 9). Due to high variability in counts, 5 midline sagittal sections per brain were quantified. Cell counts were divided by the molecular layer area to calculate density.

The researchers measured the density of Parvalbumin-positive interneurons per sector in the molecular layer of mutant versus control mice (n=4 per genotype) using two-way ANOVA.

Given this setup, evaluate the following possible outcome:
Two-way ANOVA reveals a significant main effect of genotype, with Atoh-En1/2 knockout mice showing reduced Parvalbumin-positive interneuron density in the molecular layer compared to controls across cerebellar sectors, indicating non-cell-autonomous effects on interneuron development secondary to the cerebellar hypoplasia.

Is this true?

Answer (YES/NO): NO